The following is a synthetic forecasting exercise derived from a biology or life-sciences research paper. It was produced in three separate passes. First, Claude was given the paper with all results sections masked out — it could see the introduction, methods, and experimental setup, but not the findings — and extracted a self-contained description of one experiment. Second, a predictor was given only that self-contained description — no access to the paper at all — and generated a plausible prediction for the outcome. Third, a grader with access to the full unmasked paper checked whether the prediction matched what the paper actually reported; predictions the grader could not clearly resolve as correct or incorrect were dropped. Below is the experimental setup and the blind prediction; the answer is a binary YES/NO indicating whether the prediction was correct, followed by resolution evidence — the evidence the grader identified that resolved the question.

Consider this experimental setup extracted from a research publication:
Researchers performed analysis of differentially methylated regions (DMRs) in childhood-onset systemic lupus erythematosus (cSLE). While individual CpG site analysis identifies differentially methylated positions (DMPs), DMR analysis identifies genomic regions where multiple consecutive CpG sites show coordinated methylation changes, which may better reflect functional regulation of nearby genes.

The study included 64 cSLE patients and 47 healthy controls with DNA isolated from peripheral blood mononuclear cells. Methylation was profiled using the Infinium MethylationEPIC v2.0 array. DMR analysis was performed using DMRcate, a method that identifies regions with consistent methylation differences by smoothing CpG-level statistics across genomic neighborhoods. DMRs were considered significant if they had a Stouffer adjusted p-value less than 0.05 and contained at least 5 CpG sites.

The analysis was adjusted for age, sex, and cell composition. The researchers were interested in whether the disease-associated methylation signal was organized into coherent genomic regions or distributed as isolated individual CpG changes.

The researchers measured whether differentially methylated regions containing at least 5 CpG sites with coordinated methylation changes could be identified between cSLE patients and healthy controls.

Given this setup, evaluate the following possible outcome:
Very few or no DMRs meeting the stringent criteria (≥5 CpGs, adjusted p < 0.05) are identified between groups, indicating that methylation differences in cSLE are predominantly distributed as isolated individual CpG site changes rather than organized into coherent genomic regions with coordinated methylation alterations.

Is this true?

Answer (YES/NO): NO